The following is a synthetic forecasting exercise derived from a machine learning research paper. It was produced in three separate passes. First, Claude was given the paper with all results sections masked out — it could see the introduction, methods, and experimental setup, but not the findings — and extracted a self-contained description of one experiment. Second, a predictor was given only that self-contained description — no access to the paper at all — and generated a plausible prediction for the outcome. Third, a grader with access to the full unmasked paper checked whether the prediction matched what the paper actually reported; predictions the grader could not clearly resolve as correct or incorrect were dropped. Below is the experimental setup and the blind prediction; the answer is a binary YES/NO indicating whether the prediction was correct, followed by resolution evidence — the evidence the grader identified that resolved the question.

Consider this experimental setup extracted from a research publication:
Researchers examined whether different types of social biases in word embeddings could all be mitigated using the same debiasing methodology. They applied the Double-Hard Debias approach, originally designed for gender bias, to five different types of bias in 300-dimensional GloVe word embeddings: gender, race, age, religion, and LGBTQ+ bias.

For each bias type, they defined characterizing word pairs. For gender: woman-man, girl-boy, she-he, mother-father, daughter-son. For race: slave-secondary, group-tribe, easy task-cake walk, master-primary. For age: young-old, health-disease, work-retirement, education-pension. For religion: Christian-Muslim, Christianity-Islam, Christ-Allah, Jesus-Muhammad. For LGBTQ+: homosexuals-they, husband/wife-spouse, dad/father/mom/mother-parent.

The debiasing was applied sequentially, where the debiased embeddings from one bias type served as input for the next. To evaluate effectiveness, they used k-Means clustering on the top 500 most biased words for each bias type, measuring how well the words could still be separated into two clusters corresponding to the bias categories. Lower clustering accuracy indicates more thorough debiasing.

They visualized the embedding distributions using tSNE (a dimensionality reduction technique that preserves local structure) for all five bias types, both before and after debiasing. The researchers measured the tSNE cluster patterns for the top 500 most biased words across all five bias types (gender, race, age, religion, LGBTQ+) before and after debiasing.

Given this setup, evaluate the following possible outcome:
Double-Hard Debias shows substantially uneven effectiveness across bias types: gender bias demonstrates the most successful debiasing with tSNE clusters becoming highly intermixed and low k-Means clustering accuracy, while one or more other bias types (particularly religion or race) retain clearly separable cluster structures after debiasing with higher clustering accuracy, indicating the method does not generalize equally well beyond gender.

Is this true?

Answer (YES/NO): NO